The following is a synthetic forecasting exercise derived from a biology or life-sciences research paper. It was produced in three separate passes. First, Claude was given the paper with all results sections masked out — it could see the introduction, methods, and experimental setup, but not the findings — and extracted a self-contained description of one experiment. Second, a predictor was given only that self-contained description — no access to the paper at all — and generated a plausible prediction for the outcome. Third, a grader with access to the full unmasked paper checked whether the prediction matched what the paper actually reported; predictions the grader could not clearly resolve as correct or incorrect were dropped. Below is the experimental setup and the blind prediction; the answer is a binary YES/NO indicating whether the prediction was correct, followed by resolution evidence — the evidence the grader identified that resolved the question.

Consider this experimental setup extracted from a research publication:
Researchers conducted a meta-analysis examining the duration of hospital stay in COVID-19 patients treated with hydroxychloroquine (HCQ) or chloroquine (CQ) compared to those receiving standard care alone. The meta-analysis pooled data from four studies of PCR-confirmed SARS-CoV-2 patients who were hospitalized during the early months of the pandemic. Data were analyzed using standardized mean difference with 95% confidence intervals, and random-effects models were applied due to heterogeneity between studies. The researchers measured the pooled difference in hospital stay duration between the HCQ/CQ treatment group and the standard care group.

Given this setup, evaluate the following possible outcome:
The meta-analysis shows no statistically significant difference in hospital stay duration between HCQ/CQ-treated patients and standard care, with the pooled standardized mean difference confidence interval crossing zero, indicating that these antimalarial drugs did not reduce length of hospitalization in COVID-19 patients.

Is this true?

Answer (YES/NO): NO